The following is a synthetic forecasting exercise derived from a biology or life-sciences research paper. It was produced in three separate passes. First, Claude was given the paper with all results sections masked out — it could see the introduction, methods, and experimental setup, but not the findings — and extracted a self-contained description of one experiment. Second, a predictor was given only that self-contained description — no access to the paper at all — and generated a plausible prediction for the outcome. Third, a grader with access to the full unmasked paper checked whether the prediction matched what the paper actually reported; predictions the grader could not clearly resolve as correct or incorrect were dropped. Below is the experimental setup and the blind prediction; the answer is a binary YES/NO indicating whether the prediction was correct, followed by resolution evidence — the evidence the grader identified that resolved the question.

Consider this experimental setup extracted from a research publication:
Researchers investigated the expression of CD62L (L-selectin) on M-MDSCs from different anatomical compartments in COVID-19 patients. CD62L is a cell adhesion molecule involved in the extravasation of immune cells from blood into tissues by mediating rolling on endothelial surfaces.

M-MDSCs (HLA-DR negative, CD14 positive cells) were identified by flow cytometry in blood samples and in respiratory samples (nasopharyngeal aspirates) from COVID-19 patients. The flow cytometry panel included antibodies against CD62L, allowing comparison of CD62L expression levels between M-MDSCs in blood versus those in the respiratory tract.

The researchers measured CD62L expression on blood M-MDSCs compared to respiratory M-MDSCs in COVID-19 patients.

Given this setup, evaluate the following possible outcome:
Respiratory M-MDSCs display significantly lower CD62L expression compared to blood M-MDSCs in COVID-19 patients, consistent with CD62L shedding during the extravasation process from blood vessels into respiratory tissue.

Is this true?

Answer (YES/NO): YES